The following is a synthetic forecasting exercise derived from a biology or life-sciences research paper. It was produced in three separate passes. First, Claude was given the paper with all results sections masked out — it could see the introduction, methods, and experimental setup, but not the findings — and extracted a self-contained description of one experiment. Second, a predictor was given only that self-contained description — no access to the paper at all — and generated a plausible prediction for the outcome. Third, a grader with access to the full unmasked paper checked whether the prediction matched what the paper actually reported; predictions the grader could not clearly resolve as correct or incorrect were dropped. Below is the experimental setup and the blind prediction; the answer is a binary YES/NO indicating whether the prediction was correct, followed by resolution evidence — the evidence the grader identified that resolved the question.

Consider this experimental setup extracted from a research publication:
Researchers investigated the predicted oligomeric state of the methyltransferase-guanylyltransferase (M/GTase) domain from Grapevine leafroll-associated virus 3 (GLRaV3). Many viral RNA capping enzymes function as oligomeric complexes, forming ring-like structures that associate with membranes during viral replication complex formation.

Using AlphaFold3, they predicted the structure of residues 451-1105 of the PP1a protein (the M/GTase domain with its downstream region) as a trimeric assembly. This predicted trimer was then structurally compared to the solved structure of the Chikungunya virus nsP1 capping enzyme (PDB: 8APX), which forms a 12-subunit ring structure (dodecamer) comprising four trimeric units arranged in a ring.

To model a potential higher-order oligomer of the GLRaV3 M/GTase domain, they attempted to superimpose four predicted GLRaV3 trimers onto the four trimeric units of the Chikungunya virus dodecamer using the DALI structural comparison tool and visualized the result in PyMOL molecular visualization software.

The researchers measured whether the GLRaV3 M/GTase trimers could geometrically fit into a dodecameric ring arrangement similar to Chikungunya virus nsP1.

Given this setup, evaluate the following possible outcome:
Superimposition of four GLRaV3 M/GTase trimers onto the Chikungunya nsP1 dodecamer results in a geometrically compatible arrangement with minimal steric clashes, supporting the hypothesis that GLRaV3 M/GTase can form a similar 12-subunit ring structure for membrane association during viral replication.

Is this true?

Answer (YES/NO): YES